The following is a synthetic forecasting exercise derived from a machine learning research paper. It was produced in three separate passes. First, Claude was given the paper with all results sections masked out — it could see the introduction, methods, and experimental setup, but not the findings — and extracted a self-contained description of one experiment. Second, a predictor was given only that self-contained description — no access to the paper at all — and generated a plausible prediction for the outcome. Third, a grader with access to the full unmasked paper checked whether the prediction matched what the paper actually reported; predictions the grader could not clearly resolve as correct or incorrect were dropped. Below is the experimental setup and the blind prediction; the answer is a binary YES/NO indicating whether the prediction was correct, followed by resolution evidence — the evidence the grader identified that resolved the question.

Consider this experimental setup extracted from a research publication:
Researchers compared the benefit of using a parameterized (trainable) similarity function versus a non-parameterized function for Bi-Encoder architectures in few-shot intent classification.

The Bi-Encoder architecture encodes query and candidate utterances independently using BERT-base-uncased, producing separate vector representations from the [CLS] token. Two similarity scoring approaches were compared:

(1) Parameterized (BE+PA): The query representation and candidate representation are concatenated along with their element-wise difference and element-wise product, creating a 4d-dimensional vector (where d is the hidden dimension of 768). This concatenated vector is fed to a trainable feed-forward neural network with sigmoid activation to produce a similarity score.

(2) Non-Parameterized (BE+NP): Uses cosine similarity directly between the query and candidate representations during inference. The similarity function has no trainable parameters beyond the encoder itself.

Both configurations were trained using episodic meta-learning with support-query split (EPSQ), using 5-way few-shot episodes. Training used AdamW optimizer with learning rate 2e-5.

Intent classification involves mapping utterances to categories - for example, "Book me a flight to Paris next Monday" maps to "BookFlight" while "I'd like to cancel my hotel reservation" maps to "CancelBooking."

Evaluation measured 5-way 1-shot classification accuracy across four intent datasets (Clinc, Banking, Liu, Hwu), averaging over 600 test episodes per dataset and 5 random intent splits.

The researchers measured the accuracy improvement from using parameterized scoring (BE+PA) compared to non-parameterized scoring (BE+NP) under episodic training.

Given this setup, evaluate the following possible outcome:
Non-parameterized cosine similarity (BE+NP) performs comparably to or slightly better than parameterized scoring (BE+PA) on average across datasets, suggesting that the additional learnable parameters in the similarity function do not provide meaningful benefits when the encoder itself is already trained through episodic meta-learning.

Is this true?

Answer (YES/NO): NO